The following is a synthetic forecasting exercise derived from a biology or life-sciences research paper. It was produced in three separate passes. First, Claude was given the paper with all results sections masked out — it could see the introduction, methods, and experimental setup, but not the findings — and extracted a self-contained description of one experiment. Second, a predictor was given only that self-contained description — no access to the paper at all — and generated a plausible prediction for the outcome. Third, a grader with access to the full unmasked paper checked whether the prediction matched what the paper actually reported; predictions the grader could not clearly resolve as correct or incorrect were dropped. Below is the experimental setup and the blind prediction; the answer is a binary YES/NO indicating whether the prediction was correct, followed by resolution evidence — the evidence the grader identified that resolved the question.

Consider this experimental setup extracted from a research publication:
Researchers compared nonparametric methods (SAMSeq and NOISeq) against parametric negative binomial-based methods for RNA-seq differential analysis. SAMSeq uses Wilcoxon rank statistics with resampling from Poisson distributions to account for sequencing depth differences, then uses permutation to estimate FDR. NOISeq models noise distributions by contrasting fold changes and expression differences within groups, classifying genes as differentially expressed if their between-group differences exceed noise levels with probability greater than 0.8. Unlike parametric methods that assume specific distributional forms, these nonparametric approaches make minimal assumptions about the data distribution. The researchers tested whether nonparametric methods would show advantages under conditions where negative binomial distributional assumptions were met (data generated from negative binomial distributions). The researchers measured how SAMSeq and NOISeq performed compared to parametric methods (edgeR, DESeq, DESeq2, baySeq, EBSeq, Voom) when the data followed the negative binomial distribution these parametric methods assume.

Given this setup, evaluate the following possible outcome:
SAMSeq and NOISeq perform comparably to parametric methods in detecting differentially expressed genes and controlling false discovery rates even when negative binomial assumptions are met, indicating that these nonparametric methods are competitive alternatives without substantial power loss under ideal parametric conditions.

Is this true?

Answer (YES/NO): NO